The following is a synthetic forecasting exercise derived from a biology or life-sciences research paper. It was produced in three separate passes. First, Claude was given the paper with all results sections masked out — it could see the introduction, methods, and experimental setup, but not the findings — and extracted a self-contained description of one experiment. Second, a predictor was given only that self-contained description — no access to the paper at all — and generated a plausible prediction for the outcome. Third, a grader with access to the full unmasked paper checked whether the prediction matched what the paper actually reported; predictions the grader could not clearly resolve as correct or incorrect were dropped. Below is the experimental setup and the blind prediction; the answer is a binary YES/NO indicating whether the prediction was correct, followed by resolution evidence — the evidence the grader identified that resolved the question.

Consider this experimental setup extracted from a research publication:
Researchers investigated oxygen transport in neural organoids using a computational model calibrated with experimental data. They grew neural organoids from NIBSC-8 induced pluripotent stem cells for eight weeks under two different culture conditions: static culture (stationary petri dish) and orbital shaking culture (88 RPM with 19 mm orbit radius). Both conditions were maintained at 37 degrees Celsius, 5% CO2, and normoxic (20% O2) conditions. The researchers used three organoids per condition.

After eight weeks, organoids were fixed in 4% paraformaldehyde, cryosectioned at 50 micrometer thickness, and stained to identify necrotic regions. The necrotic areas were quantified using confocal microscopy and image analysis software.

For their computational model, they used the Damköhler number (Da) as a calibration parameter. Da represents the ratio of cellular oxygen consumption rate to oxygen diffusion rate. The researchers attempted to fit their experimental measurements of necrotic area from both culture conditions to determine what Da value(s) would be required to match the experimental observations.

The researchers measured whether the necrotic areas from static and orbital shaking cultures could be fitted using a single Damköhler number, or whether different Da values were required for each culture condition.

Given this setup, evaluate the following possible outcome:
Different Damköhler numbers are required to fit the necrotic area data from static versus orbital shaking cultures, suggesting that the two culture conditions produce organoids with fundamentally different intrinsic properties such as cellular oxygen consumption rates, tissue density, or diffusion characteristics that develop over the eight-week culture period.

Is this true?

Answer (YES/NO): NO